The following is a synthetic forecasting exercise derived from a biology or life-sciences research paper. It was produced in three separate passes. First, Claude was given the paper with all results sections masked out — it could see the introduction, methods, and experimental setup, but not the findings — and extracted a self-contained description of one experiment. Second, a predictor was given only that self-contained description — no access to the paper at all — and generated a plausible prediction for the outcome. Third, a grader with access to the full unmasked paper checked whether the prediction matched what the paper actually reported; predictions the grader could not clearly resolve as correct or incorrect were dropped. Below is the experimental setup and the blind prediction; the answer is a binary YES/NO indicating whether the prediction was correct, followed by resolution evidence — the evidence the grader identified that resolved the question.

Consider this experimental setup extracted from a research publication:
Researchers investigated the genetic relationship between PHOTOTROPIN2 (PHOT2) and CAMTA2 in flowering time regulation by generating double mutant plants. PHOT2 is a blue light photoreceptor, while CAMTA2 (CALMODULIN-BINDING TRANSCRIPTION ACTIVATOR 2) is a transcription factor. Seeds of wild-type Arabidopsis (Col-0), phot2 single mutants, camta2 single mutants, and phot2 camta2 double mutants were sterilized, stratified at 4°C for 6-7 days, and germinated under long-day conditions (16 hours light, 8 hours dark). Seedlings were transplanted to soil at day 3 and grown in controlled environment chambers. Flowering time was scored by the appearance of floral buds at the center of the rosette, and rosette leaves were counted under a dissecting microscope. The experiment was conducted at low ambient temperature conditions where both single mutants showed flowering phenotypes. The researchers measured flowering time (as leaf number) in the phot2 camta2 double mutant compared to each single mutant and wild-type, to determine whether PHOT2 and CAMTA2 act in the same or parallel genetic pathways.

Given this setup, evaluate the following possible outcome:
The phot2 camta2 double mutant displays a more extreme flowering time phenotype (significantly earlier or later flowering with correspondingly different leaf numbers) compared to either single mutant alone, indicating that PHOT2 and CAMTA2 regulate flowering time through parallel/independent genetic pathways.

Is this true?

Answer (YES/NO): NO